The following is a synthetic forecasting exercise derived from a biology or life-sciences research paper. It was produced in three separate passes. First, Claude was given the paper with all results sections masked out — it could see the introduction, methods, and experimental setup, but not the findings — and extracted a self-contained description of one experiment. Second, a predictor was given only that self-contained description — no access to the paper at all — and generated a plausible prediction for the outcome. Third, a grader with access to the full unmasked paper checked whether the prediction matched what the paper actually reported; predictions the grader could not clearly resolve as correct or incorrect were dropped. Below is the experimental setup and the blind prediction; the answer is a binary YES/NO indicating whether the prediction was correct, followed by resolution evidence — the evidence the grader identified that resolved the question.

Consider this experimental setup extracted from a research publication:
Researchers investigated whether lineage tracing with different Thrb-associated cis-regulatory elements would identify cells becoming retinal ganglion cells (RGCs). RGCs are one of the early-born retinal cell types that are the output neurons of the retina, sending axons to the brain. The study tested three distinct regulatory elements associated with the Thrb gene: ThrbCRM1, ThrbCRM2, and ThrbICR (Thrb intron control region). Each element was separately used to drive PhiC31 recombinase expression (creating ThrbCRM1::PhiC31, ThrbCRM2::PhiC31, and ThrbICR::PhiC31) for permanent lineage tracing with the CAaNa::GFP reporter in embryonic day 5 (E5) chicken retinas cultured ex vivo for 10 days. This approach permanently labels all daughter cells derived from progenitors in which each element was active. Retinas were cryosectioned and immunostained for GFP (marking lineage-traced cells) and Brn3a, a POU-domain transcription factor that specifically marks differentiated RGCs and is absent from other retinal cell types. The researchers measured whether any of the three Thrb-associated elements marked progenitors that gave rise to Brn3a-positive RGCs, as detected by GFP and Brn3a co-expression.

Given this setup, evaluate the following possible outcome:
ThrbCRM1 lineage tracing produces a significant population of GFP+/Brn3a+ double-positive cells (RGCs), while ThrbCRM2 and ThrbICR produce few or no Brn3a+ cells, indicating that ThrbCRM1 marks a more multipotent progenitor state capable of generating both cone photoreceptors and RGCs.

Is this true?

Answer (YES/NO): NO